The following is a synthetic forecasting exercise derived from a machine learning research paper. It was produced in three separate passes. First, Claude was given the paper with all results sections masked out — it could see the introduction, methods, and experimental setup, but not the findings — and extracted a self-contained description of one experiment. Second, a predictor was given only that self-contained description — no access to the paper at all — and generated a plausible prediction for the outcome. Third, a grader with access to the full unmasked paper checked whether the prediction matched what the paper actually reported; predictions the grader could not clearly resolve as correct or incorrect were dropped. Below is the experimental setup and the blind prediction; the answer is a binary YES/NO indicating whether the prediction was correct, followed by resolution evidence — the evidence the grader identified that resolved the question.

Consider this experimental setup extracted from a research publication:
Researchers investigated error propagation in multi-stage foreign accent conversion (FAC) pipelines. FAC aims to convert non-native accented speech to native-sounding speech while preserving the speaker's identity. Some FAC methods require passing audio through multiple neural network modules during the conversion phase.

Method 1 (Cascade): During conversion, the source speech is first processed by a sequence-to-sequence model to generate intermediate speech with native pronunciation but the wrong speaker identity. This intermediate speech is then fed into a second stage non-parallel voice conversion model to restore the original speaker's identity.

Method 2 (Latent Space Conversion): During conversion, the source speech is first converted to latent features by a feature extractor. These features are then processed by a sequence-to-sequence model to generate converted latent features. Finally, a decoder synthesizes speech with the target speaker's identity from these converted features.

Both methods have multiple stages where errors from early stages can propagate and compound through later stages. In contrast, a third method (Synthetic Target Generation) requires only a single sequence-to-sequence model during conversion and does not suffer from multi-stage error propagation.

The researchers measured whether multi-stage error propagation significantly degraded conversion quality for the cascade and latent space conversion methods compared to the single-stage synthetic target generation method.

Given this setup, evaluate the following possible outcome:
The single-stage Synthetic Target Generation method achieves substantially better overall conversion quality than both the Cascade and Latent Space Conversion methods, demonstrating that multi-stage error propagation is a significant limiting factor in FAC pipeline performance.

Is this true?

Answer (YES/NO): NO